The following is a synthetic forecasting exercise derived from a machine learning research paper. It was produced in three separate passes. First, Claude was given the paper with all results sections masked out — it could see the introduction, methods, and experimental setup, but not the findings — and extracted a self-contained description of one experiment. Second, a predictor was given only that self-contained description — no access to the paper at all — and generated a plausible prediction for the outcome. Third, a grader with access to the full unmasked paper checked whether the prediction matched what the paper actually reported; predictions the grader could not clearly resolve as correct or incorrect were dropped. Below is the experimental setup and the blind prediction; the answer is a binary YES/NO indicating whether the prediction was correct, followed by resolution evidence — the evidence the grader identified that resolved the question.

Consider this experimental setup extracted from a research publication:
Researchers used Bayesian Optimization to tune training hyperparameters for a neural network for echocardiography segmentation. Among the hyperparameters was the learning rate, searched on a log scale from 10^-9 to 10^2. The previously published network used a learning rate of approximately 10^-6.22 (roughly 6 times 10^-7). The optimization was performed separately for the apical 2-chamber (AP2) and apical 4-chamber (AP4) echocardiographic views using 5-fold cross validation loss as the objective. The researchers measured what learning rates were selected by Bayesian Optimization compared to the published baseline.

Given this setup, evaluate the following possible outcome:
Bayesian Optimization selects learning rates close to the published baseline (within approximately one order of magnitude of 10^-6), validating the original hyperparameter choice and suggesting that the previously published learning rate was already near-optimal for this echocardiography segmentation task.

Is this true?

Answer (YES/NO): NO